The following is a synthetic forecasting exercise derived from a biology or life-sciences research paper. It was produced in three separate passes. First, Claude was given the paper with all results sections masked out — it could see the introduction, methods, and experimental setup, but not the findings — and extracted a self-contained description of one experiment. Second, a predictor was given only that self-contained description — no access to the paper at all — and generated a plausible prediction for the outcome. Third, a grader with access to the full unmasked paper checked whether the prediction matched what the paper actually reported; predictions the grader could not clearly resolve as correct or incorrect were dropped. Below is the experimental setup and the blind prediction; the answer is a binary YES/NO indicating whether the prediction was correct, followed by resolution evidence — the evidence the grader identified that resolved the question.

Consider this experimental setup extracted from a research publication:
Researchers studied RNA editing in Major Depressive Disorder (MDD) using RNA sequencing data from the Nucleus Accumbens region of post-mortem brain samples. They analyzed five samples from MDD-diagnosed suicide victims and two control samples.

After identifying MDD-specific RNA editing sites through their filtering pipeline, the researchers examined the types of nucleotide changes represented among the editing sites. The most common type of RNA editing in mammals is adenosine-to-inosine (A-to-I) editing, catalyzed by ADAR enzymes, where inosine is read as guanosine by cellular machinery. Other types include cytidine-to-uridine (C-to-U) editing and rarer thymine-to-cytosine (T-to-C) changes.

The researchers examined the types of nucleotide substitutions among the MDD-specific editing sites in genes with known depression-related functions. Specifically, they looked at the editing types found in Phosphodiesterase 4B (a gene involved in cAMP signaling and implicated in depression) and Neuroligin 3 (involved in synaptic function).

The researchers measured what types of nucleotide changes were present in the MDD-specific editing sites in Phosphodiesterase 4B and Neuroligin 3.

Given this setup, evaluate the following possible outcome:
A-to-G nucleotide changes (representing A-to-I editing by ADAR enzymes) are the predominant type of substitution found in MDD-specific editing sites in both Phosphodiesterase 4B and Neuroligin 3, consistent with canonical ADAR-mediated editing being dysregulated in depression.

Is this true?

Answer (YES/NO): NO